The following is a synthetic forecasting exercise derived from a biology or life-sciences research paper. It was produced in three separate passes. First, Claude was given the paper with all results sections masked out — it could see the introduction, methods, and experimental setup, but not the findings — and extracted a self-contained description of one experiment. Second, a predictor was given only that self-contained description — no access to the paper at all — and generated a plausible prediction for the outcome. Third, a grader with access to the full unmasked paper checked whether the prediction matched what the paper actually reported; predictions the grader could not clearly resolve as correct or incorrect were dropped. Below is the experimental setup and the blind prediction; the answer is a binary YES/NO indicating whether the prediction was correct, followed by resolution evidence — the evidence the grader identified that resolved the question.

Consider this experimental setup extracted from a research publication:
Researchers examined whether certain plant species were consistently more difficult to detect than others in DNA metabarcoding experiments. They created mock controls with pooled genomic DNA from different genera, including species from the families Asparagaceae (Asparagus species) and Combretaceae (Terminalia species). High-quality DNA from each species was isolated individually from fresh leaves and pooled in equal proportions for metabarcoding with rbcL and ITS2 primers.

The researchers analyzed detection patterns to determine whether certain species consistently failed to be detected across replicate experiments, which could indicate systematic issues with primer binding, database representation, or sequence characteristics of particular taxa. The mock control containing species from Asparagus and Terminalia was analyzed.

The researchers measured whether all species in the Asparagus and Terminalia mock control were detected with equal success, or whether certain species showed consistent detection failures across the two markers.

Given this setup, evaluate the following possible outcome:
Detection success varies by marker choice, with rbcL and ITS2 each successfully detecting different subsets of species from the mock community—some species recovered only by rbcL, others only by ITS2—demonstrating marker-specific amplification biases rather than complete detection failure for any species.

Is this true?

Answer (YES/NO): NO